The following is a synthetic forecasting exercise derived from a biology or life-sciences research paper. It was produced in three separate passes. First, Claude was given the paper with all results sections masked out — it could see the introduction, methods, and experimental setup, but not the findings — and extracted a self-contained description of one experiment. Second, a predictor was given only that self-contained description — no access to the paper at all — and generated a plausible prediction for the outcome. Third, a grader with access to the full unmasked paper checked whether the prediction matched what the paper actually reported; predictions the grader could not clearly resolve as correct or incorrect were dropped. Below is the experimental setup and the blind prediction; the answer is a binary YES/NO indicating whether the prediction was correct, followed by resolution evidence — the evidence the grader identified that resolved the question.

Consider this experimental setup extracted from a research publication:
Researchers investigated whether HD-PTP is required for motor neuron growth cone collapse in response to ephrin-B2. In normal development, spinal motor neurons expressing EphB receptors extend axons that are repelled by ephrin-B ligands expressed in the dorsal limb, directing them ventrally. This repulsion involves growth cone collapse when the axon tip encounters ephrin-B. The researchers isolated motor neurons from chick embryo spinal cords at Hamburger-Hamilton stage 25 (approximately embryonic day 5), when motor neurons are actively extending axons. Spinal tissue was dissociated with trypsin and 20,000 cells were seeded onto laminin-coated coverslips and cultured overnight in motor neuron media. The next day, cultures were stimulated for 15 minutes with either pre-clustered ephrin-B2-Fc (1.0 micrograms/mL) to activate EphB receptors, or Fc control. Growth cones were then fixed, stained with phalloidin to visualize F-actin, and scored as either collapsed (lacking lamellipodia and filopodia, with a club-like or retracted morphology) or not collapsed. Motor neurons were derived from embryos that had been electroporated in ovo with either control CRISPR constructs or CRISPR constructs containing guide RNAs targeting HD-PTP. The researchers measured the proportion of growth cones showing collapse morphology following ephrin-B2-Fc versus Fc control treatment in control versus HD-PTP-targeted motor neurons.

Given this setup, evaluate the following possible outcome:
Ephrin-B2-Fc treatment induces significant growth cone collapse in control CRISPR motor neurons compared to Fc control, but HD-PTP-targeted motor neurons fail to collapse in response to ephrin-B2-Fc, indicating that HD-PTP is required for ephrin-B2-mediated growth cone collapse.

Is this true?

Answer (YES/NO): NO